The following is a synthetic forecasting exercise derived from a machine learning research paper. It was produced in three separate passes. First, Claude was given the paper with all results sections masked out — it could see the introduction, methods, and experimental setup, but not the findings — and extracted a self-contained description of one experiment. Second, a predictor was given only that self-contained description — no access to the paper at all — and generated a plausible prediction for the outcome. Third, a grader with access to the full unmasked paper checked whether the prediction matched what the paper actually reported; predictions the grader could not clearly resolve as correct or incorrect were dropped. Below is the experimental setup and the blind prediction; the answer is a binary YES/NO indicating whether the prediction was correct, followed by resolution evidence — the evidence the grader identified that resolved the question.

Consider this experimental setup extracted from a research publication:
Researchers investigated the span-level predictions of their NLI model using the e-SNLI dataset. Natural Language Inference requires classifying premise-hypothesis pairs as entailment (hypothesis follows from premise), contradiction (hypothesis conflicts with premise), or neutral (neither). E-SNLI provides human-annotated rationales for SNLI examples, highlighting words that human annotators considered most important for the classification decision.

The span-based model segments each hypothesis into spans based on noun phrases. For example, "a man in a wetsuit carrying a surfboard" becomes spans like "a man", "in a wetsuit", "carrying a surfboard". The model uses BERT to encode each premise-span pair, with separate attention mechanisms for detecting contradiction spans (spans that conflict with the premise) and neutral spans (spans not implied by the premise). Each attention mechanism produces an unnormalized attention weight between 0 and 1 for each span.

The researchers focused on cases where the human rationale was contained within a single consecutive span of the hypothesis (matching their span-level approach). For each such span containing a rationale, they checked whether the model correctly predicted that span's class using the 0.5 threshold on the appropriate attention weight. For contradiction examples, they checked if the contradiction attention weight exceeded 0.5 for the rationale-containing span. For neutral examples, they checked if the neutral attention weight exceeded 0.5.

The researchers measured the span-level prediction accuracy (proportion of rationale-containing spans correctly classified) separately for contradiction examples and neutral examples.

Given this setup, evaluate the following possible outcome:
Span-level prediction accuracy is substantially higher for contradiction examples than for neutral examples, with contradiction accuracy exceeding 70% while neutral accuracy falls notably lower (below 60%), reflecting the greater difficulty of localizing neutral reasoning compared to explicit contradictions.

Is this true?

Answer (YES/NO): NO